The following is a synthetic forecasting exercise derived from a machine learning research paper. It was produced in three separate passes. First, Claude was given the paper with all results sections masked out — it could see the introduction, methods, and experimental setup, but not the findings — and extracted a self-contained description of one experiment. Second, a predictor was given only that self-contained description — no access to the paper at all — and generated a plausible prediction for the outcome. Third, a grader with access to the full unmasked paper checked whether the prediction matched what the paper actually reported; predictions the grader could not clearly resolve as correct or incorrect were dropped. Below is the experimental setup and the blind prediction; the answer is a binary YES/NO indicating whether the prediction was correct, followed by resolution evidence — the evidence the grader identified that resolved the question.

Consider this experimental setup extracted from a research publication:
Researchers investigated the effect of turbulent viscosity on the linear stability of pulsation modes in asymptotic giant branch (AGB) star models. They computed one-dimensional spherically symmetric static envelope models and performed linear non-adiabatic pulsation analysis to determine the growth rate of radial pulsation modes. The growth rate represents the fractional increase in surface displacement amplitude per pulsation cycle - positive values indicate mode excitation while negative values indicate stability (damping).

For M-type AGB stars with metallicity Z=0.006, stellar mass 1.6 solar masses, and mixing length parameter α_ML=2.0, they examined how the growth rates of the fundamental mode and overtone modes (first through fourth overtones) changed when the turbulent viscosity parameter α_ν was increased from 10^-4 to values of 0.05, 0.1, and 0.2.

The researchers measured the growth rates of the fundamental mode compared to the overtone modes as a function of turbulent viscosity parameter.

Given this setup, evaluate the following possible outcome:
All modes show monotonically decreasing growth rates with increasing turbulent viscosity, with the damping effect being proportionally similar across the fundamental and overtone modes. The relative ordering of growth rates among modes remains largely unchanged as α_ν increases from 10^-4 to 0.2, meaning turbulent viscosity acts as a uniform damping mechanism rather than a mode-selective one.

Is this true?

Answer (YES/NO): NO